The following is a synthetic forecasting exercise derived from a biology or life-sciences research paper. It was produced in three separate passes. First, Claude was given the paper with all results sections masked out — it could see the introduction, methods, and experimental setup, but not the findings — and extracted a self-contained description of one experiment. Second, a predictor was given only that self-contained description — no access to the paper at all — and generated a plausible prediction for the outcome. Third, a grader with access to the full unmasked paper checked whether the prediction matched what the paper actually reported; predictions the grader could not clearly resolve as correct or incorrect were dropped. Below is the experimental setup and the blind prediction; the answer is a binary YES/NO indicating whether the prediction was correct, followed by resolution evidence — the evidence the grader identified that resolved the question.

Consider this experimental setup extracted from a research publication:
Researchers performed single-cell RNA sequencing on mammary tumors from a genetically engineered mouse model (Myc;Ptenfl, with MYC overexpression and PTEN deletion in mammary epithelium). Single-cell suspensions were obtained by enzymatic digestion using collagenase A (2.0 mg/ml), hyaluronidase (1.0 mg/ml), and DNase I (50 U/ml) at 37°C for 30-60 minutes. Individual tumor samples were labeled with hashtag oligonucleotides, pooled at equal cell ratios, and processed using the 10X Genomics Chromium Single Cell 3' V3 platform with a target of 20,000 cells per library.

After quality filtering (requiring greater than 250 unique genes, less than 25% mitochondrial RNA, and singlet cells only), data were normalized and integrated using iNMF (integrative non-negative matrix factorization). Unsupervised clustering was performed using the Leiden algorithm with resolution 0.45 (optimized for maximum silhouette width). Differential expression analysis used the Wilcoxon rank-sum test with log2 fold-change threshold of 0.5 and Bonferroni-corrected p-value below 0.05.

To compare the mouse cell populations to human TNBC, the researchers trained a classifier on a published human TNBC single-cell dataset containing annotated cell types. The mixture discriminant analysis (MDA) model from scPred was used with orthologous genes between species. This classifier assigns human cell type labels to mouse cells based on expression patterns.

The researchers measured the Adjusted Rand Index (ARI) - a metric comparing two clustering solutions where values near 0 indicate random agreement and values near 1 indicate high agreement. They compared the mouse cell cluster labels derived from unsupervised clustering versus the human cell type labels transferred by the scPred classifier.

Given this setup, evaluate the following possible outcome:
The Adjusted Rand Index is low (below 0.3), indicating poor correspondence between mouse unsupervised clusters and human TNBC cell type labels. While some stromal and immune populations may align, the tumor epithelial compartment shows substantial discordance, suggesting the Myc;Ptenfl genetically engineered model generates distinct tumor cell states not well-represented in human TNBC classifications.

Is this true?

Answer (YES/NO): NO